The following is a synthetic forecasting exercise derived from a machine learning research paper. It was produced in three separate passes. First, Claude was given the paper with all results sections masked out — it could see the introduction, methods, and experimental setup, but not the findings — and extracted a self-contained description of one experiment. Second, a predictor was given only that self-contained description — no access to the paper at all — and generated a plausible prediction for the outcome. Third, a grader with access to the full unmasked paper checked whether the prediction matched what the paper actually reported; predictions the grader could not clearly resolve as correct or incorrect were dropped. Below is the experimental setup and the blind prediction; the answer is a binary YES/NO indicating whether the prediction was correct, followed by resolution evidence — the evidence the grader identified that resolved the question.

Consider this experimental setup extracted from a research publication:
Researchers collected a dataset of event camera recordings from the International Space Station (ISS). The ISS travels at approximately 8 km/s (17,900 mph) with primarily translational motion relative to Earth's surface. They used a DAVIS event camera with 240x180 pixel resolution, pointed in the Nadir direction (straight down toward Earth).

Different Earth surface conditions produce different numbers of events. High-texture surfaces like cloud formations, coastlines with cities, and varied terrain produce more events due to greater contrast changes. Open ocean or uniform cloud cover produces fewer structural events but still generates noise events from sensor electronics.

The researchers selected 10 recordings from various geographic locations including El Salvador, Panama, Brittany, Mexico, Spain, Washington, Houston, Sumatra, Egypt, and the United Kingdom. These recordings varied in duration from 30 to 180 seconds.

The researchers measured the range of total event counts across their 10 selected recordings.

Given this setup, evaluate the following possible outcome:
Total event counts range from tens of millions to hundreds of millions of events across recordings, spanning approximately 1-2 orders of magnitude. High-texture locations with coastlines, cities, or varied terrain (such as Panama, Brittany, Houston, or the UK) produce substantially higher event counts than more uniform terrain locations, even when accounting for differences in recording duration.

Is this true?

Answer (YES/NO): NO